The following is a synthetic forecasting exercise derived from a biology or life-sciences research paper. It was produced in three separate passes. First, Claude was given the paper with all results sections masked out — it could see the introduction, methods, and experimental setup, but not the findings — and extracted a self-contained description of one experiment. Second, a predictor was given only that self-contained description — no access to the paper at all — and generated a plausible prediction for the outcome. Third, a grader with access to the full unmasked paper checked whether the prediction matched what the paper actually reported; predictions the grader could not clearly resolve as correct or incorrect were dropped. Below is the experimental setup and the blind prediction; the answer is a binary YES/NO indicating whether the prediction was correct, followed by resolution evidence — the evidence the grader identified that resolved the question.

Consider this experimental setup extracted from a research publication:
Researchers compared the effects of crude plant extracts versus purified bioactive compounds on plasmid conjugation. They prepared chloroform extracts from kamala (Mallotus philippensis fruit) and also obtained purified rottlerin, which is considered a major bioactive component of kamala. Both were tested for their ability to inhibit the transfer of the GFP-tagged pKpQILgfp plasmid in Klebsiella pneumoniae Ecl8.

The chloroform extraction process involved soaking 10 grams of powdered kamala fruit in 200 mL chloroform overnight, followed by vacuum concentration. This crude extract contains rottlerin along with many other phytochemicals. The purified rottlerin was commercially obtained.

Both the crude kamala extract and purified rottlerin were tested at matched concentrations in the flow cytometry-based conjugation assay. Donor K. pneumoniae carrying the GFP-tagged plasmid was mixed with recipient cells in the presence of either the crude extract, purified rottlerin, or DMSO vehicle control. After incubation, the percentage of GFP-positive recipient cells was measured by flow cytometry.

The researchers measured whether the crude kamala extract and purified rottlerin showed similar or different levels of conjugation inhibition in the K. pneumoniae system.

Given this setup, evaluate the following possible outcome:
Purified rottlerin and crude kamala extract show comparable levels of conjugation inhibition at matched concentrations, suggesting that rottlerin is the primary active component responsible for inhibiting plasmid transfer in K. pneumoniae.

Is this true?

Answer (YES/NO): NO